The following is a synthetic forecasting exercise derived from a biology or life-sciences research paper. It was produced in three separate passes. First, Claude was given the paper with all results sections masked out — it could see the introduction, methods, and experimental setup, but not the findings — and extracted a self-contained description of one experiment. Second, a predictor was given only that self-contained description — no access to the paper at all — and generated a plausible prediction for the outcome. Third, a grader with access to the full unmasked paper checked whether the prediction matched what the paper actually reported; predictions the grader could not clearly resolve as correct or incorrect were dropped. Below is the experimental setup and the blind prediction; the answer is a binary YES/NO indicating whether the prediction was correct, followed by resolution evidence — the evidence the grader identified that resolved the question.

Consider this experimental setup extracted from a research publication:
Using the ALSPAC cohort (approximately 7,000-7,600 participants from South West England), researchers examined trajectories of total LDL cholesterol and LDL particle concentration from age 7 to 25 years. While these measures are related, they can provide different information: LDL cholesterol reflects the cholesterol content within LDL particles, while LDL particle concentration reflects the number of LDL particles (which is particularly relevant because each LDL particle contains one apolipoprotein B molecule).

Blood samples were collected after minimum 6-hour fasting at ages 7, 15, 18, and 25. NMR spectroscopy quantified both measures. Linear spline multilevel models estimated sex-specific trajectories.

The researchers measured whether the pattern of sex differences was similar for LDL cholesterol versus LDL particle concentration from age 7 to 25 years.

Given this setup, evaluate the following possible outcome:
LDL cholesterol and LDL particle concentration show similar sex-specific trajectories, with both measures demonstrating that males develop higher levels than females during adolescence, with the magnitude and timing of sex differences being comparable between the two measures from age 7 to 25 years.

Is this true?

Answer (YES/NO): NO